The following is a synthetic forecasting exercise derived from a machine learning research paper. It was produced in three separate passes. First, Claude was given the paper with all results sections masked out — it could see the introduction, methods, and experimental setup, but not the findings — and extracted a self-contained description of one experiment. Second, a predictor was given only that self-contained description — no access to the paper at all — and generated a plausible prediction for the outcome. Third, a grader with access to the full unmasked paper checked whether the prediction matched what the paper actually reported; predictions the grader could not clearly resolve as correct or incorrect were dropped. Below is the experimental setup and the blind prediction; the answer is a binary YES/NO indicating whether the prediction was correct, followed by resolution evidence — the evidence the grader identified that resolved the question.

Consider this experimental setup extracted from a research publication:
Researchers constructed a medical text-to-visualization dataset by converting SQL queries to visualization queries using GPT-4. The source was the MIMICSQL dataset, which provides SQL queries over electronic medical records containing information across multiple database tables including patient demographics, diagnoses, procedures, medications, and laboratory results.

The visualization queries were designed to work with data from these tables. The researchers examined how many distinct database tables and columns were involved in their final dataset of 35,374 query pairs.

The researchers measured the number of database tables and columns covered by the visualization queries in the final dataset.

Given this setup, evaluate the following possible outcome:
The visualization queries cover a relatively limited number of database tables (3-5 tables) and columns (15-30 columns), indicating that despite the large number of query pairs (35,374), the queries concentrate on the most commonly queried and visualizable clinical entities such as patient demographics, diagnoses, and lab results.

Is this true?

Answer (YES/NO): NO